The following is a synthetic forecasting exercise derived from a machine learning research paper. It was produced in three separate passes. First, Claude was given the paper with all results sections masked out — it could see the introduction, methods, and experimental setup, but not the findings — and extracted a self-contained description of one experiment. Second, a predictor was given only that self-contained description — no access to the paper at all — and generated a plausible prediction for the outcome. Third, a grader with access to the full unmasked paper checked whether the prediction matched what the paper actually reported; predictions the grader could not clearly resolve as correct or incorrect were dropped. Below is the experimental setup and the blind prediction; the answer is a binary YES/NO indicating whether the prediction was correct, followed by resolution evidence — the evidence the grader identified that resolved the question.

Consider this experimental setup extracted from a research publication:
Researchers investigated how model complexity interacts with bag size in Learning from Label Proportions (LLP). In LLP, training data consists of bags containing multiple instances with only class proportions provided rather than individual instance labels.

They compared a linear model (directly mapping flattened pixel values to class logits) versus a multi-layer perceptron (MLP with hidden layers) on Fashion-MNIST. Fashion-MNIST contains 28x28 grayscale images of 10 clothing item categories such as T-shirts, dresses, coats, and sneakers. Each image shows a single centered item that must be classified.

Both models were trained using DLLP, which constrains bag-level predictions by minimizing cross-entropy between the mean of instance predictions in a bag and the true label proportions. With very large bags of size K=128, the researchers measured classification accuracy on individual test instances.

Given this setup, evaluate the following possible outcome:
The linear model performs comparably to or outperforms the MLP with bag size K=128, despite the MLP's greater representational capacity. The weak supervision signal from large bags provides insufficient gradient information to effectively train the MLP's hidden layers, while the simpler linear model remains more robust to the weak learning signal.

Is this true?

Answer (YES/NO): NO